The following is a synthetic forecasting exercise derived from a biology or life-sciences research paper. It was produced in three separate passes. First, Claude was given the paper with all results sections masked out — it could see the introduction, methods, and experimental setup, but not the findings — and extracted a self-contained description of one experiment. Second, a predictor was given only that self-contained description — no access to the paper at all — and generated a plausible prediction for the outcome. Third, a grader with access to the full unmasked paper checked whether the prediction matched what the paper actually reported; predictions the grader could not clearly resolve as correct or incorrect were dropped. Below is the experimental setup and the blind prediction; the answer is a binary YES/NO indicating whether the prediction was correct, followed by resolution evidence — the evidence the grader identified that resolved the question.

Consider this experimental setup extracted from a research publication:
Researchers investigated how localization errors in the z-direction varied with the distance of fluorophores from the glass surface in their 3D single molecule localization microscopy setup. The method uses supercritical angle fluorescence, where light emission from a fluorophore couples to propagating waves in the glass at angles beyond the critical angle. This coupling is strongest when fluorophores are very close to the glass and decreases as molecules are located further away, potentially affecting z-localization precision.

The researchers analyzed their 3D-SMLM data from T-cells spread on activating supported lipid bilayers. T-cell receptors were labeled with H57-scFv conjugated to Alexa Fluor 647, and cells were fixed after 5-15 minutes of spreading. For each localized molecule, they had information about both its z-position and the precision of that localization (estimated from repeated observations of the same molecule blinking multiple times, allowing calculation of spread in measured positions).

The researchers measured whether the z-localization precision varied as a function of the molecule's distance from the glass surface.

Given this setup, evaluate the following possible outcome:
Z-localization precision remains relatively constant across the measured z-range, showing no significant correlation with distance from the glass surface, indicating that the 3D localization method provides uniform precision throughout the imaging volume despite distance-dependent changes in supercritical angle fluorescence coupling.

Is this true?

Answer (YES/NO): NO